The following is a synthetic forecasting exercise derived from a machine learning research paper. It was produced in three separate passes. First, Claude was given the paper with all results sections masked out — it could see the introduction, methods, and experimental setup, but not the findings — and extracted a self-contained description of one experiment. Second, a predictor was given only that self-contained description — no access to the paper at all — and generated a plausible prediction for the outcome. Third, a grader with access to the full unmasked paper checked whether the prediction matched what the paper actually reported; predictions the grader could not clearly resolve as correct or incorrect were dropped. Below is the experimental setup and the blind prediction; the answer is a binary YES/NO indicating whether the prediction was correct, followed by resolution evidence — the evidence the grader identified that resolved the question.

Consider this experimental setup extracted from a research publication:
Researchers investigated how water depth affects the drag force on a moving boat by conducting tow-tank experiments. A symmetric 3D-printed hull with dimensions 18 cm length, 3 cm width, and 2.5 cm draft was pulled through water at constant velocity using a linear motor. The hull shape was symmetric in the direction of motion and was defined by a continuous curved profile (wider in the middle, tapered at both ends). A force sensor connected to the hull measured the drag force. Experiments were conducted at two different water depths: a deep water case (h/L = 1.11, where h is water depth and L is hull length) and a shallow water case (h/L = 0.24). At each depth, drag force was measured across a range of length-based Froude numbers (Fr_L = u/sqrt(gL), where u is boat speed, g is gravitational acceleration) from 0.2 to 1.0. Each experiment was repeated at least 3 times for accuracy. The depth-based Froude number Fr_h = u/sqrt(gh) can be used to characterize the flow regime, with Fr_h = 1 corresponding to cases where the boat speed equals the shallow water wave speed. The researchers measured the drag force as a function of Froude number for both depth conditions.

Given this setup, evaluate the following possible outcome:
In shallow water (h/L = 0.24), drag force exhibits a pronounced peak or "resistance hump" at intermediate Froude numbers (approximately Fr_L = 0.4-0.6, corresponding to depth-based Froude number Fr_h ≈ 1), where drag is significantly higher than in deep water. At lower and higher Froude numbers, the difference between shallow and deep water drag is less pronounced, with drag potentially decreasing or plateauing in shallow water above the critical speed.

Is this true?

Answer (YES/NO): YES